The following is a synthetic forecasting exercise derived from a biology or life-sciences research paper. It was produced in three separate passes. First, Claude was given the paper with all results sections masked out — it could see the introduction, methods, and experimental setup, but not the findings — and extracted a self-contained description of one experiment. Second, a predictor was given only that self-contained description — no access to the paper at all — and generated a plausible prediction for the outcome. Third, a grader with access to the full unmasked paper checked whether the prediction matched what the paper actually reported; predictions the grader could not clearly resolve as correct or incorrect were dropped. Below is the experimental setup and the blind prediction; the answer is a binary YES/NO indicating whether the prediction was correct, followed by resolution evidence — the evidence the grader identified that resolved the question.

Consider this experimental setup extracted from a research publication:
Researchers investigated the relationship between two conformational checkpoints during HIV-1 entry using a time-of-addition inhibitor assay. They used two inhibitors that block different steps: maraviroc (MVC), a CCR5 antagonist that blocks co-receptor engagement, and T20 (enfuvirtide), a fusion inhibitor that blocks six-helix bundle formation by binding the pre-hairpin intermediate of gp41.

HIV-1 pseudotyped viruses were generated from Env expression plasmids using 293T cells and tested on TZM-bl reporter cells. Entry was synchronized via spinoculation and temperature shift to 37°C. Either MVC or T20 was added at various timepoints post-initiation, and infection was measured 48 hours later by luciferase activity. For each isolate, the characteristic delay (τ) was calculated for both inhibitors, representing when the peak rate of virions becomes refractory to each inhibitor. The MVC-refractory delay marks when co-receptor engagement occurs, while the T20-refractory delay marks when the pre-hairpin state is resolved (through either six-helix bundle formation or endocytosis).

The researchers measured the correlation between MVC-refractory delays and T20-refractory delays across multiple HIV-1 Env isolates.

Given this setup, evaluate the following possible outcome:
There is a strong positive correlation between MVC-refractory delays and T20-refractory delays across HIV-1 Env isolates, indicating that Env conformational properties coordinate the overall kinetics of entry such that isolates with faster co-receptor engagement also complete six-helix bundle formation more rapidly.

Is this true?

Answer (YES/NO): YES